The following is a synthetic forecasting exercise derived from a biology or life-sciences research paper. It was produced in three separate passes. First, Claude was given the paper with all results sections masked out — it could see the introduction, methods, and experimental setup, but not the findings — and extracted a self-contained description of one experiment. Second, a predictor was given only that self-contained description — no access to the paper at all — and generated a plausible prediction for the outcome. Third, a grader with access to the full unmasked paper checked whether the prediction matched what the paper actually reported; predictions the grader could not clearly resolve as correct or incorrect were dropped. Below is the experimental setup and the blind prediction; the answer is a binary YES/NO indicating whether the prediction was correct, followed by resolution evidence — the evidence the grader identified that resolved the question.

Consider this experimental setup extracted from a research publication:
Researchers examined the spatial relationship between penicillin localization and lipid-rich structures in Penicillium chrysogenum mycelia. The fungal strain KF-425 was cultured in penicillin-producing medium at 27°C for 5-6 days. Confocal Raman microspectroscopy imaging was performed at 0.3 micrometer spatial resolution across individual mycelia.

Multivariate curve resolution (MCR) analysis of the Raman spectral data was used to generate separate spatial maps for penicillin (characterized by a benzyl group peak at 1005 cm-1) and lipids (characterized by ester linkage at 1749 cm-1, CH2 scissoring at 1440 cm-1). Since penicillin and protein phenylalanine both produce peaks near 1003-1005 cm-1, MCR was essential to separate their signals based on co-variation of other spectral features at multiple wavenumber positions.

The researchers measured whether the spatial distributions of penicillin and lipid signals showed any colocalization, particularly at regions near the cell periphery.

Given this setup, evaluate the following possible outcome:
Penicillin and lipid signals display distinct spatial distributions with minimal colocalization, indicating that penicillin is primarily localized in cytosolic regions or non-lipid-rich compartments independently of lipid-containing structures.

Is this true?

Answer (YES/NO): YES